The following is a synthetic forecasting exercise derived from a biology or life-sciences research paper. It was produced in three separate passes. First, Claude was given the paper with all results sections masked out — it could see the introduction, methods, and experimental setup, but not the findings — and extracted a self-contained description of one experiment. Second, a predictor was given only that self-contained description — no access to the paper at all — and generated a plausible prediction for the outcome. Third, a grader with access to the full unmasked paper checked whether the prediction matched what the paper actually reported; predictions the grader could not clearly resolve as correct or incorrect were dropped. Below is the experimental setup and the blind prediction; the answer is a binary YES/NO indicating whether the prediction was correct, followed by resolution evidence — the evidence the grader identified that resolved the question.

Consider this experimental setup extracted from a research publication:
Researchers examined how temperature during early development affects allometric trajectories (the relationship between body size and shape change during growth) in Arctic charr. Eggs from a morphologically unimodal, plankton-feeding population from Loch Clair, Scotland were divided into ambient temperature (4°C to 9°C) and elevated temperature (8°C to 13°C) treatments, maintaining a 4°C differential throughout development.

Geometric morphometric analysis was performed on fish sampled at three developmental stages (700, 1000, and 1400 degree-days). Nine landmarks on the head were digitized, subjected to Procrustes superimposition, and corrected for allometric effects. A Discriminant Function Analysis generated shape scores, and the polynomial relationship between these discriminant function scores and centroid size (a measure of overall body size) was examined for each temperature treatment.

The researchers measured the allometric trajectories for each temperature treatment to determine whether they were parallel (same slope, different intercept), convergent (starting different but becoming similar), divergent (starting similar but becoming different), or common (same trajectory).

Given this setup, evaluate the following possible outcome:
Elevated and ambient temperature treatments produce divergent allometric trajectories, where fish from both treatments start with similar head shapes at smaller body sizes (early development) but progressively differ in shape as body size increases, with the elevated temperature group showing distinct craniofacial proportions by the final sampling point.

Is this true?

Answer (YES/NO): YES